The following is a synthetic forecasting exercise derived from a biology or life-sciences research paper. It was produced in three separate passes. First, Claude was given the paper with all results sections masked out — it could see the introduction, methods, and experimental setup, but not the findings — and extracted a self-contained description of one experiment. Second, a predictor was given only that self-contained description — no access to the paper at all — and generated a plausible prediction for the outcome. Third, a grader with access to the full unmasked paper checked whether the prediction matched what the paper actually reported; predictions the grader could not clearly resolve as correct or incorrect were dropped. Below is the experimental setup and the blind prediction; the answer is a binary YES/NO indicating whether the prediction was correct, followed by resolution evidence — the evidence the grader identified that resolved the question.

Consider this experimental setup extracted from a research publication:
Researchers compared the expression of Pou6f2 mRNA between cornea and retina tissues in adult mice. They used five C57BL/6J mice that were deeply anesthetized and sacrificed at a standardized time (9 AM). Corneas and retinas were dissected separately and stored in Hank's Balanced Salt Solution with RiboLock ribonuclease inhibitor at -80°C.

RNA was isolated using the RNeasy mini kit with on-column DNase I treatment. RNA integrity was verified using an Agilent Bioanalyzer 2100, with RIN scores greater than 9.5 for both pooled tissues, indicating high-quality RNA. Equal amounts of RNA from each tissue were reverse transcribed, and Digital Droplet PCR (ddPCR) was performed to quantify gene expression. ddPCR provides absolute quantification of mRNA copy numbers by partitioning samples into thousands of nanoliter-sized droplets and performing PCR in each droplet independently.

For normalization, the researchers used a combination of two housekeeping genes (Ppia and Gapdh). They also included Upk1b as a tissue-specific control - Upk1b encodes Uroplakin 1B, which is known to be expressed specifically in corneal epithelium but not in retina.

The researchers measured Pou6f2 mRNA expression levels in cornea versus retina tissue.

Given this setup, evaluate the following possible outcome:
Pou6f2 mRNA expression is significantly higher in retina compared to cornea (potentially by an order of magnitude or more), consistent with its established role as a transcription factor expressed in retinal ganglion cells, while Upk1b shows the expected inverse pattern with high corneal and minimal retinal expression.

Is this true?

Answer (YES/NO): YES